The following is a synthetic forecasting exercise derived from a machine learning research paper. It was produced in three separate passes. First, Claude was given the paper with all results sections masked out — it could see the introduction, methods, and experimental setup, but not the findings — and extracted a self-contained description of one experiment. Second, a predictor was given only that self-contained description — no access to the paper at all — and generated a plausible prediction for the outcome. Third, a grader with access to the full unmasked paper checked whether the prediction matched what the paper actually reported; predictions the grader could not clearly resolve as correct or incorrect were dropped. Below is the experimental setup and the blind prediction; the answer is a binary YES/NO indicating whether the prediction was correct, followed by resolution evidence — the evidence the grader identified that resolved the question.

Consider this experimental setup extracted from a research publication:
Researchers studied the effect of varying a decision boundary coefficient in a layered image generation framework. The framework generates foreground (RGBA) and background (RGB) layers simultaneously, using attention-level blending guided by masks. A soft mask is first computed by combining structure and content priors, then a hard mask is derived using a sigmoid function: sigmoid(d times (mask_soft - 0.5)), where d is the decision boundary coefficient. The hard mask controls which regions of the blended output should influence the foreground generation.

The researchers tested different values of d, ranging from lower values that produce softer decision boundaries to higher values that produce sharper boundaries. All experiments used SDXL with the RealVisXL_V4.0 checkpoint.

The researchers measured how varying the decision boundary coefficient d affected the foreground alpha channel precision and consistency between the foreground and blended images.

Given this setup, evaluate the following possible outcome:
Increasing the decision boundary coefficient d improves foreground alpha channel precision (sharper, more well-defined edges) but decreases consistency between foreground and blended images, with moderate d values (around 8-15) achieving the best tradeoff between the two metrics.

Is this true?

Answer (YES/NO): NO